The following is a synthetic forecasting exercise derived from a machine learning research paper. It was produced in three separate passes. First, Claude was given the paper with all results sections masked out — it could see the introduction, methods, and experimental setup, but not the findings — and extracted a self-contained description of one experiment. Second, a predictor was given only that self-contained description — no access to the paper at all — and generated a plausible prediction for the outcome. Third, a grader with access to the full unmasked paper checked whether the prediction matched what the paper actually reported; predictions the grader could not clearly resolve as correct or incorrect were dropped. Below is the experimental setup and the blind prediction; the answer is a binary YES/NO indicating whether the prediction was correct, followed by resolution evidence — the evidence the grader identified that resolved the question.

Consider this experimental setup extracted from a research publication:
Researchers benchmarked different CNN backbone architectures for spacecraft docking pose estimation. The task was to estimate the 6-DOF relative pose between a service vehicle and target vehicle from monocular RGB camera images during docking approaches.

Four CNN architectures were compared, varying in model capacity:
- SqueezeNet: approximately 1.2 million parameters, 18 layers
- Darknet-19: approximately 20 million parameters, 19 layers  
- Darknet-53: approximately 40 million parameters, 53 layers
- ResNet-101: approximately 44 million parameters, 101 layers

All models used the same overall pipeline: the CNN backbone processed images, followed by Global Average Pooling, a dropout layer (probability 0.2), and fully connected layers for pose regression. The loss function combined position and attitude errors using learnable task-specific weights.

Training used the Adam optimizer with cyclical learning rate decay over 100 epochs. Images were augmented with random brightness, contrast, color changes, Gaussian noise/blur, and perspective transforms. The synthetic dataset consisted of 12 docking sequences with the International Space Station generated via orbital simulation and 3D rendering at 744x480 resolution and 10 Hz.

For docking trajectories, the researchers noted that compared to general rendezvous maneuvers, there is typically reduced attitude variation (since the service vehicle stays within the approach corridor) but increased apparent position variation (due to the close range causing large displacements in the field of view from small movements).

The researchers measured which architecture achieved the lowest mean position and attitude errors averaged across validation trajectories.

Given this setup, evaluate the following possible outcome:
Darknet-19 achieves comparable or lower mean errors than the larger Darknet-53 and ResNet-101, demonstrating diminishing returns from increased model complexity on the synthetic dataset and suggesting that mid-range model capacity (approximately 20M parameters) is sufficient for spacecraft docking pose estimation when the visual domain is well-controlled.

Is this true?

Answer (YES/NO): NO